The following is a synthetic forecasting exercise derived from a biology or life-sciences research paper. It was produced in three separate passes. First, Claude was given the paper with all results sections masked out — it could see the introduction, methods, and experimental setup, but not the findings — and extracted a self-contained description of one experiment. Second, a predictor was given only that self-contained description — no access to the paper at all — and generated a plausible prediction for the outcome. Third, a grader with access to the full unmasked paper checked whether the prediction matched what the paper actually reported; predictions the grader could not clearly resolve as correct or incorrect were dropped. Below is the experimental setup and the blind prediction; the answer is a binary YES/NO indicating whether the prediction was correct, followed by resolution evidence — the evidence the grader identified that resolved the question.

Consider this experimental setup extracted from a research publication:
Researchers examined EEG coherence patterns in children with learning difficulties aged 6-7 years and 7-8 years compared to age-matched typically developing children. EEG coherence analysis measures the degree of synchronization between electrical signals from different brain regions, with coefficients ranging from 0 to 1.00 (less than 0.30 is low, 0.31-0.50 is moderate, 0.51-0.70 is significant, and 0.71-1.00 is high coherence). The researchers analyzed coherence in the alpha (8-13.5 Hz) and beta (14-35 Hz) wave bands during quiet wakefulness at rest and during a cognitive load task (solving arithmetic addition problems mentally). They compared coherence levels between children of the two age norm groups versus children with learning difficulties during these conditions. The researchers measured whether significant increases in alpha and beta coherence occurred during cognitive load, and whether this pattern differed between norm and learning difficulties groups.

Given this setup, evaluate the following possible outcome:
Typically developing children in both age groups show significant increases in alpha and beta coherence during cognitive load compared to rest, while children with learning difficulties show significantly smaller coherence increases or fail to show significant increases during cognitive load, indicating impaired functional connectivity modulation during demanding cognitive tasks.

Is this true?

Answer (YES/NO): NO